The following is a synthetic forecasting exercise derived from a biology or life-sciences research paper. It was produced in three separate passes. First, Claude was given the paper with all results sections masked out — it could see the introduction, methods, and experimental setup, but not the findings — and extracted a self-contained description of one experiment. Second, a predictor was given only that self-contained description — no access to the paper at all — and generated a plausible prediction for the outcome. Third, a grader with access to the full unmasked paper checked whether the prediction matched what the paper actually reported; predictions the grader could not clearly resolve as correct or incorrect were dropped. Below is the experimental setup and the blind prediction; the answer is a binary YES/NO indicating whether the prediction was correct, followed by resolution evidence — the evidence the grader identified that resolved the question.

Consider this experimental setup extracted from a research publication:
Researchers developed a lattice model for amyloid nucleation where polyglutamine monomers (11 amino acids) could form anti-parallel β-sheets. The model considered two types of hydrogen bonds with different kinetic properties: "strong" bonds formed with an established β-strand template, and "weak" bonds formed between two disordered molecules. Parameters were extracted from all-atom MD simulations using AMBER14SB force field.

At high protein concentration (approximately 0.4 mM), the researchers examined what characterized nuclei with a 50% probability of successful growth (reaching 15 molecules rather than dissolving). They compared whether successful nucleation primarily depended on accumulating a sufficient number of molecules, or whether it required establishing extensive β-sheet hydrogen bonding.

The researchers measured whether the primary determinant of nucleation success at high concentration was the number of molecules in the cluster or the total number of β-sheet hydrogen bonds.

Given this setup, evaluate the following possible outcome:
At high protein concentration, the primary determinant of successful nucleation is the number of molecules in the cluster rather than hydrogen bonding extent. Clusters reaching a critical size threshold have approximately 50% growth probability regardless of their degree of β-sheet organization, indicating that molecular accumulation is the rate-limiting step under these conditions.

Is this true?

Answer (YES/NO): YES